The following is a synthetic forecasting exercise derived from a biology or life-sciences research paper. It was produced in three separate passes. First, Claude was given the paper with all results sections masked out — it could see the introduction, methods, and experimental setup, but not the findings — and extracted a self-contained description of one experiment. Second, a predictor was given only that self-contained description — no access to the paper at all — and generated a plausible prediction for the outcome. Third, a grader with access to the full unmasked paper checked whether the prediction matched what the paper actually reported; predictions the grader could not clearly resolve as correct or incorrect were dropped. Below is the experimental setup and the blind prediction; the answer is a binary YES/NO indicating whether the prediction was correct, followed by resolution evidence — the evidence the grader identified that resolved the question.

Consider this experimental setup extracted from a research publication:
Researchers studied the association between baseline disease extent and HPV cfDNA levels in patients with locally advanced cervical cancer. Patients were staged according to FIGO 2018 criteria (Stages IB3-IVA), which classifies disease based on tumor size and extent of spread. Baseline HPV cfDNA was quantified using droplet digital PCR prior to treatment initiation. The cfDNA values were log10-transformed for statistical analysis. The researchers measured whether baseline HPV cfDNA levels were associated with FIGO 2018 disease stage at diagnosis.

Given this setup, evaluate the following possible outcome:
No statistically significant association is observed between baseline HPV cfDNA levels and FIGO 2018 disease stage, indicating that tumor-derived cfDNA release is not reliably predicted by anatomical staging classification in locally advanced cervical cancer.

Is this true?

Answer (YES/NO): YES